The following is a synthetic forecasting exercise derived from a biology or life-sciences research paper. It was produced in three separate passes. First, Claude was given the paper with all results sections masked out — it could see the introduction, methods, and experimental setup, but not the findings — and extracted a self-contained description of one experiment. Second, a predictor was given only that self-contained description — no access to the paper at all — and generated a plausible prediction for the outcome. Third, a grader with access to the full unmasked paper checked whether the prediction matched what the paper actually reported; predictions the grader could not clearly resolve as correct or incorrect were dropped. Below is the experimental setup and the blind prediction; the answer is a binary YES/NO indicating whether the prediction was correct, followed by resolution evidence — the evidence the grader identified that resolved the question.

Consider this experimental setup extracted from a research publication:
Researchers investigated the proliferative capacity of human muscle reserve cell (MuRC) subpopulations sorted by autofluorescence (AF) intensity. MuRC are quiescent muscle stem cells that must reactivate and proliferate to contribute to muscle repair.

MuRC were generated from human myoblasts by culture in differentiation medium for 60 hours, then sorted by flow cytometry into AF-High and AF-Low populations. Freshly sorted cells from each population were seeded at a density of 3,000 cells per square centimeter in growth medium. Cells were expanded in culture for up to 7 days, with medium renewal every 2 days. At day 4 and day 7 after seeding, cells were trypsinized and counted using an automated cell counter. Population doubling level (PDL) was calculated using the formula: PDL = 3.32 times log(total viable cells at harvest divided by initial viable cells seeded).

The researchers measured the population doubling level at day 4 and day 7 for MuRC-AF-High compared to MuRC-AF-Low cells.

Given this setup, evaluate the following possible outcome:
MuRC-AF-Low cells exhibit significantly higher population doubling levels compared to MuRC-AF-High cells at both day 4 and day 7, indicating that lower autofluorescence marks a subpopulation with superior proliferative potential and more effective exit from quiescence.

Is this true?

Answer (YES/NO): NO